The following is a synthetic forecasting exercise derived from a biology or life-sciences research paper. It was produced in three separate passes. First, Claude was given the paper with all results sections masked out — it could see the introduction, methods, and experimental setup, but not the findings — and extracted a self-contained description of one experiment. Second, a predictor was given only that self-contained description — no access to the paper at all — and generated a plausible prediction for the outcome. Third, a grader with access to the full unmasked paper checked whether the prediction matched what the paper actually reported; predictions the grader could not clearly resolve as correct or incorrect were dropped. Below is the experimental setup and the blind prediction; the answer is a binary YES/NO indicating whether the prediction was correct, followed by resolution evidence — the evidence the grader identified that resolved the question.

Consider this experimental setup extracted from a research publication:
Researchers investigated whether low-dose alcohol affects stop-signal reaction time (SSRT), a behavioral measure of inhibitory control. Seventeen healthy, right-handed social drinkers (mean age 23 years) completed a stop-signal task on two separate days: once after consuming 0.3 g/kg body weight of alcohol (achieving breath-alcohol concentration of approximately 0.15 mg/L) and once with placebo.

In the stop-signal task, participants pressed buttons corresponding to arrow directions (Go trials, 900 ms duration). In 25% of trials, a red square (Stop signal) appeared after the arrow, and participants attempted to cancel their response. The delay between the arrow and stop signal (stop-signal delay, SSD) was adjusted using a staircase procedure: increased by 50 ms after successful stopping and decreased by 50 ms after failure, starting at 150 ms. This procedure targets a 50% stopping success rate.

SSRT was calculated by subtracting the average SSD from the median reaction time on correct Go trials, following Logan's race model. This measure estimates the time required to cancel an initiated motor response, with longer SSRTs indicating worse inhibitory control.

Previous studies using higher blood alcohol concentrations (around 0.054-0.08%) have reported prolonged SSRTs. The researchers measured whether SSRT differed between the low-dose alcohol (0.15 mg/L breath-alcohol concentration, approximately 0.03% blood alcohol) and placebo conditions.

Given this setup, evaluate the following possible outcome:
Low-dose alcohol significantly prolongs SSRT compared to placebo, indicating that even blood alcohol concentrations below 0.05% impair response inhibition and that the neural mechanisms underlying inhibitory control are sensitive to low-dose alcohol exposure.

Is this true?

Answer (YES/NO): NO